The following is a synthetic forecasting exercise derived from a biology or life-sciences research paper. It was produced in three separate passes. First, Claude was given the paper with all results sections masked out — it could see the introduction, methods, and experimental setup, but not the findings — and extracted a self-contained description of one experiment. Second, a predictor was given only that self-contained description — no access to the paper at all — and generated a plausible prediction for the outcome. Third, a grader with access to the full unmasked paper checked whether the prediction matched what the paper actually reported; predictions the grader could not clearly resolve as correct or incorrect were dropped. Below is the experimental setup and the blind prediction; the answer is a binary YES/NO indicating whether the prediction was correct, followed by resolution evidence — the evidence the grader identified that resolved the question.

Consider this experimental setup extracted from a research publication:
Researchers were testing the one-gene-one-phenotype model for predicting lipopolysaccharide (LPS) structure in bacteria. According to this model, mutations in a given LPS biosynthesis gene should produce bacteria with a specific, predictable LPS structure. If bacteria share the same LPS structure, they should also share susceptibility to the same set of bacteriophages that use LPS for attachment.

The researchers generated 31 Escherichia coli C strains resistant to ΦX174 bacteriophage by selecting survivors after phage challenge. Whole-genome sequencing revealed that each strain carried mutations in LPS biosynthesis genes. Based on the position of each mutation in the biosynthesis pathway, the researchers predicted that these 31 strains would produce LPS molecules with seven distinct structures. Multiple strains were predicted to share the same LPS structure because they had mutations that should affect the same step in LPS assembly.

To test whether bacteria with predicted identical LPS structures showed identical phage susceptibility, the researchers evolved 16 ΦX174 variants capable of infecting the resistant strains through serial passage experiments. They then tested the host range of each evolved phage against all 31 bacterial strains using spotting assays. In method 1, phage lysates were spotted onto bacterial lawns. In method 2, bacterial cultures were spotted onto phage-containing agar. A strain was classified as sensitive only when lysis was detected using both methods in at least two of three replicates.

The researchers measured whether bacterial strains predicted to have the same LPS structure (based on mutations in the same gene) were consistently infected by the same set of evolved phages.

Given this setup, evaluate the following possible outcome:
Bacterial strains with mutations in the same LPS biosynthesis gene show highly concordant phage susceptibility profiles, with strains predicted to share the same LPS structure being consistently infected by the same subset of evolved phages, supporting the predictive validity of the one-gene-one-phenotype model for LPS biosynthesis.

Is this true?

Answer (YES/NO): NO